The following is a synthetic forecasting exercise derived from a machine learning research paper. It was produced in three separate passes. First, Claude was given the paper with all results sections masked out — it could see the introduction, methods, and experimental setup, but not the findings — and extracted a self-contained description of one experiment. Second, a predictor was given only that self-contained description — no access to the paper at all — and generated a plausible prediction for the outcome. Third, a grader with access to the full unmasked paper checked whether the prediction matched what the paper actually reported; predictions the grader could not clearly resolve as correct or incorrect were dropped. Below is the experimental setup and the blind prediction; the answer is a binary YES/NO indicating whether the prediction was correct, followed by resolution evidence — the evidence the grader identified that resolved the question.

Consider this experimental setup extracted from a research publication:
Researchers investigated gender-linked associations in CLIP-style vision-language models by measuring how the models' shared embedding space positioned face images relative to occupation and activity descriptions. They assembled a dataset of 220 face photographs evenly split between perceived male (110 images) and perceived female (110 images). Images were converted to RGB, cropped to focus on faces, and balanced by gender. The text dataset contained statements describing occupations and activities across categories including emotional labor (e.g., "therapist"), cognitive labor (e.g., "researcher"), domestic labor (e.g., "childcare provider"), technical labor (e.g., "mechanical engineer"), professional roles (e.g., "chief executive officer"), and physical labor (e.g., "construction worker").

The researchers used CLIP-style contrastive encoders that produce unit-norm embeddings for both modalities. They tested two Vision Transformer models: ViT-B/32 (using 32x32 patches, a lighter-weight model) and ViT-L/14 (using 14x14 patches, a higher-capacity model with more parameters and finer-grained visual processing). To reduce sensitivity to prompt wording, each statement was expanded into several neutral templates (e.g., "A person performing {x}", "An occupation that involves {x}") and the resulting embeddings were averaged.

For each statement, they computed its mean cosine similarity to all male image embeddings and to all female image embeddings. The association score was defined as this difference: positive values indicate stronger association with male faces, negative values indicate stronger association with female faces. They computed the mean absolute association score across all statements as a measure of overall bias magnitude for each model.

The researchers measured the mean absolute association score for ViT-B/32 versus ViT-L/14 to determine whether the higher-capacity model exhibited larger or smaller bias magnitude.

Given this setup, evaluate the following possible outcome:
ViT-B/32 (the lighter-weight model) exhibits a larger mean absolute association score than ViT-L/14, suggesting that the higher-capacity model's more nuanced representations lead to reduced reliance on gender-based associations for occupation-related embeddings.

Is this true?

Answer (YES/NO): YES